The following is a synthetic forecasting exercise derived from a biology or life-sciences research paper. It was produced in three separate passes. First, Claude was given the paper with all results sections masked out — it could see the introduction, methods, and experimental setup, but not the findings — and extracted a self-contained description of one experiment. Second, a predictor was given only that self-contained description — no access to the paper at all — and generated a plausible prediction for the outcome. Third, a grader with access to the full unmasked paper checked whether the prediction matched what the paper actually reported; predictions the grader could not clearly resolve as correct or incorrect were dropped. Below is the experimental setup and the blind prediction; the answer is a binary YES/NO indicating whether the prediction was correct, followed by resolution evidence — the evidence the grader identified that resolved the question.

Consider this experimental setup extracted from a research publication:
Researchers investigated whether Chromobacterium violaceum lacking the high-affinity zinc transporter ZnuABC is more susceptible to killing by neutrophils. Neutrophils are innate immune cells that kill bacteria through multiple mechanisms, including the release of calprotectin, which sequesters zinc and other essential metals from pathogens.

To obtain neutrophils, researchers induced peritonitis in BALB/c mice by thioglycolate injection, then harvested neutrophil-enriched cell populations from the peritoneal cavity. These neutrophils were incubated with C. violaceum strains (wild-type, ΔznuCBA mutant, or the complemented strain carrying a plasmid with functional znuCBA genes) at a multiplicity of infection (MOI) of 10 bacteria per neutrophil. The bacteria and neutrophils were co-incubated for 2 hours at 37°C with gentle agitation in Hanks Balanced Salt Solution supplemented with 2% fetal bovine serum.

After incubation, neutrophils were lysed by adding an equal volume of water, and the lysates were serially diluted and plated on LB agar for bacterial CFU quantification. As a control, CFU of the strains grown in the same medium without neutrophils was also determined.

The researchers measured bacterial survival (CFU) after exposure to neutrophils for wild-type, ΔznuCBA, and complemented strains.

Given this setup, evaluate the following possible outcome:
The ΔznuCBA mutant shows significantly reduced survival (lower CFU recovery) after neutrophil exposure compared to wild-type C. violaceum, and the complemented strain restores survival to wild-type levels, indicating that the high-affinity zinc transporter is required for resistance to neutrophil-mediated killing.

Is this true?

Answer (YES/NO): YES